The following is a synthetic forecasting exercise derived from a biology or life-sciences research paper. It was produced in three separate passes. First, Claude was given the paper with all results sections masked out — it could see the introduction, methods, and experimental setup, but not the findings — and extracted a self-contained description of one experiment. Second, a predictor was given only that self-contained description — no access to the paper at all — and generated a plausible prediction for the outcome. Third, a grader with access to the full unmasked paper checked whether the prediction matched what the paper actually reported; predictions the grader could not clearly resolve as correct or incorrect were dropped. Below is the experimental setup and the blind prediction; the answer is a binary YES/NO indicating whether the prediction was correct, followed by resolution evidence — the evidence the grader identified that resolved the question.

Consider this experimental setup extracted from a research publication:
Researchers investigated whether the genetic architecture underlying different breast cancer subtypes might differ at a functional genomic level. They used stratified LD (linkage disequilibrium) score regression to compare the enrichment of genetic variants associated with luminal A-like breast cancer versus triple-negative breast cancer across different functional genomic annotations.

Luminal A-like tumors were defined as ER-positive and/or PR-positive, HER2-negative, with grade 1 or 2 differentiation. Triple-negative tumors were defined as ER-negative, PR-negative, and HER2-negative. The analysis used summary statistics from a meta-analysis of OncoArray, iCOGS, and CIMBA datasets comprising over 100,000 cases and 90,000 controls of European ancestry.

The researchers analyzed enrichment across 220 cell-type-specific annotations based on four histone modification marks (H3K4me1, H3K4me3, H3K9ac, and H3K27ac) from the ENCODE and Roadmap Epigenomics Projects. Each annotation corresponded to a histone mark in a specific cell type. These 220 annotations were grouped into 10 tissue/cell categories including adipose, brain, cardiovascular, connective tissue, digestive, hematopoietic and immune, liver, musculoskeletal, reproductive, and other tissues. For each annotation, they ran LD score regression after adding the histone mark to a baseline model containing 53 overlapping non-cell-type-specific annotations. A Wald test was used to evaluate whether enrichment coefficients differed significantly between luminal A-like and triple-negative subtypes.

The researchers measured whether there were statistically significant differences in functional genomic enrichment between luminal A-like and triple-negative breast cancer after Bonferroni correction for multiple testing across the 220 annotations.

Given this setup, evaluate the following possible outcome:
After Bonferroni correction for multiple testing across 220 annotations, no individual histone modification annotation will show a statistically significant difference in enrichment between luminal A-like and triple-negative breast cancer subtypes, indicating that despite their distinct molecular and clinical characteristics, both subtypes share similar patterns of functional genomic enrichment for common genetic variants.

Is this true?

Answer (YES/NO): YES